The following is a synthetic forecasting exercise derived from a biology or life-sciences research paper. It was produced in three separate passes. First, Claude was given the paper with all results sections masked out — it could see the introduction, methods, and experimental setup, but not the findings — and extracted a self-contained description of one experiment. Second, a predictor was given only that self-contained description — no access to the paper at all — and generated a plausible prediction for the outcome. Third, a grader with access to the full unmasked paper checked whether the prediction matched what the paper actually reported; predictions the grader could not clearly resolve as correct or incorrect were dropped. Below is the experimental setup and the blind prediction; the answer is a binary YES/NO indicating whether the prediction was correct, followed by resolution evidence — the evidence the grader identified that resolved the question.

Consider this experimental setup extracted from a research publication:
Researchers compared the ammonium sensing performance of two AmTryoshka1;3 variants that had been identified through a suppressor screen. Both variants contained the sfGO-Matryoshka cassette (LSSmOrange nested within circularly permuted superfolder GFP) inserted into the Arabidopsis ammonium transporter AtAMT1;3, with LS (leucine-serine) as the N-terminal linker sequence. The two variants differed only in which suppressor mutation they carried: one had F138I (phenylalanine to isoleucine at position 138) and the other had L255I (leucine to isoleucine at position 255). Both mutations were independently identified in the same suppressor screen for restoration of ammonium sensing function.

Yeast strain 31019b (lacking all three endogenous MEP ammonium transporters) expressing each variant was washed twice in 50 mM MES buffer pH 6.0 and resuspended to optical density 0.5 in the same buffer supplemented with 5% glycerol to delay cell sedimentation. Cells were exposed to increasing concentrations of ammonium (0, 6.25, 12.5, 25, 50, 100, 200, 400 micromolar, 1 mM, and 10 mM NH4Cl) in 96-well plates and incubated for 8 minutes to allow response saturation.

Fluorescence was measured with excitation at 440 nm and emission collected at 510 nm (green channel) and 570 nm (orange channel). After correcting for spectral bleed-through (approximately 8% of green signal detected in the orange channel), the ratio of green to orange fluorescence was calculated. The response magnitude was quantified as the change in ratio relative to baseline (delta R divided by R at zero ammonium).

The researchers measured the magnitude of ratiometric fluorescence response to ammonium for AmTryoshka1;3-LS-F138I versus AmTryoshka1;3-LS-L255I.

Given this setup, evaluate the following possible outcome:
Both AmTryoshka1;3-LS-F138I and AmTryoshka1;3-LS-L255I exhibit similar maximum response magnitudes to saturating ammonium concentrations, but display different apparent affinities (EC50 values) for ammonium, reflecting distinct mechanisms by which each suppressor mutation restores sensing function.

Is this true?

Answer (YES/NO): NO